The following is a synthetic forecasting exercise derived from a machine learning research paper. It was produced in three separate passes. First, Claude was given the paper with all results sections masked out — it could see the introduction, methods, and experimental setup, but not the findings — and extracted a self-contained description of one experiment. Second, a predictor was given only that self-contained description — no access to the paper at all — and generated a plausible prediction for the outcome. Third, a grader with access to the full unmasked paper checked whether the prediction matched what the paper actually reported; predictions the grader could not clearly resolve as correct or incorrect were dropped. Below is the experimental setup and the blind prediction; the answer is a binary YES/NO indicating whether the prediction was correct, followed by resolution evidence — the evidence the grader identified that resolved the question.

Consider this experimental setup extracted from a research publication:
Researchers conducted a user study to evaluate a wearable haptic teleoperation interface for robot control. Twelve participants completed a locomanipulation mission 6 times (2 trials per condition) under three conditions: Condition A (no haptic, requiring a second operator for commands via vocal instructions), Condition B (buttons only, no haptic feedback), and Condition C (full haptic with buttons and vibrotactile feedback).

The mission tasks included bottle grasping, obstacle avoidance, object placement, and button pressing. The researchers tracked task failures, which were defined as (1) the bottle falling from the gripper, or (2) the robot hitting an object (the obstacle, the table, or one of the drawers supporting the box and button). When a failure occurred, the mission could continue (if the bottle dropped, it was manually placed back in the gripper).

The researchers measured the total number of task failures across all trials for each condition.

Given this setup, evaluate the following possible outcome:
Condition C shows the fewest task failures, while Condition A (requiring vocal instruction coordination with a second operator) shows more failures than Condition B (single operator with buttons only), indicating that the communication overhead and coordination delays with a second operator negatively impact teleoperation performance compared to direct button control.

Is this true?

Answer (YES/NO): NO